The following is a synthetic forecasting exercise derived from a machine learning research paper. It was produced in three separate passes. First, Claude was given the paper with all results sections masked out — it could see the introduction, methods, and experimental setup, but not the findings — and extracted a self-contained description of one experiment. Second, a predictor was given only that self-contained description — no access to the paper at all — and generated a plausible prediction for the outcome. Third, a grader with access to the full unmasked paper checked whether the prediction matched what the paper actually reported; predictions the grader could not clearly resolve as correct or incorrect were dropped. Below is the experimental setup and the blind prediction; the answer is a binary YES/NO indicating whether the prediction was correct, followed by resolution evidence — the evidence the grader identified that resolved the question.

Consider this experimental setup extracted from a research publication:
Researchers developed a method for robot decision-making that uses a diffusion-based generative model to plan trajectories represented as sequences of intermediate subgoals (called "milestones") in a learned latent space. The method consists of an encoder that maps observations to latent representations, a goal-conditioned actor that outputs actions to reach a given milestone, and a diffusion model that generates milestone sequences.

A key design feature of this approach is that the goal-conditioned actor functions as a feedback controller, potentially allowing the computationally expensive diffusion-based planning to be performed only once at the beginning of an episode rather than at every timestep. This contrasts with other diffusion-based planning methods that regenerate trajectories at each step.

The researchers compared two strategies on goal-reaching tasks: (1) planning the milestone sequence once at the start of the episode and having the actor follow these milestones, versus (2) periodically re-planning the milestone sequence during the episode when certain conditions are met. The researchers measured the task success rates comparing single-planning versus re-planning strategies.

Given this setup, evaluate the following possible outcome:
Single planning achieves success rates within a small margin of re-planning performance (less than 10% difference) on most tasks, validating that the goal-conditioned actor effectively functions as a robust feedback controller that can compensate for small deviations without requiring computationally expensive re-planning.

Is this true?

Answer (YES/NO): NO